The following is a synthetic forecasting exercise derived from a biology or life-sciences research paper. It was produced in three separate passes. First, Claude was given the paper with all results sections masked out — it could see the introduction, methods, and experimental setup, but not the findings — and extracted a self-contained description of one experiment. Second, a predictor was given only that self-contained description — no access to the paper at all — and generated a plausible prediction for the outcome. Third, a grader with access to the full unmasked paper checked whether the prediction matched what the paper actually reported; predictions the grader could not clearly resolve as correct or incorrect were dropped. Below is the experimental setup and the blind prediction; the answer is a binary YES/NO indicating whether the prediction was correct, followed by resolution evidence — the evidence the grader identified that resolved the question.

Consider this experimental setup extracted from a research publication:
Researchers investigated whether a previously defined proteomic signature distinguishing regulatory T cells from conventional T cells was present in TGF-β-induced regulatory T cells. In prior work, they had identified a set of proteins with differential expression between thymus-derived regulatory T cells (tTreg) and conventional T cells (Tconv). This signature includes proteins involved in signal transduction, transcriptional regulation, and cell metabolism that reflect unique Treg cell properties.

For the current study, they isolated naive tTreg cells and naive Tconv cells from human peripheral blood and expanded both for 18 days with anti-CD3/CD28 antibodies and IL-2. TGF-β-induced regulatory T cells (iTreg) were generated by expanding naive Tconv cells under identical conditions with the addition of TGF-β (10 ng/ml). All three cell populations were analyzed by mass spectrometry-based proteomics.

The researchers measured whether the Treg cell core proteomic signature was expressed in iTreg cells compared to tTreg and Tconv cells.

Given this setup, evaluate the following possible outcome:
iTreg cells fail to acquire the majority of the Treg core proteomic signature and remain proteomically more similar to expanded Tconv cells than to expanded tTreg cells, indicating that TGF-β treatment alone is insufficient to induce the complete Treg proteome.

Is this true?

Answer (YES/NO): YES